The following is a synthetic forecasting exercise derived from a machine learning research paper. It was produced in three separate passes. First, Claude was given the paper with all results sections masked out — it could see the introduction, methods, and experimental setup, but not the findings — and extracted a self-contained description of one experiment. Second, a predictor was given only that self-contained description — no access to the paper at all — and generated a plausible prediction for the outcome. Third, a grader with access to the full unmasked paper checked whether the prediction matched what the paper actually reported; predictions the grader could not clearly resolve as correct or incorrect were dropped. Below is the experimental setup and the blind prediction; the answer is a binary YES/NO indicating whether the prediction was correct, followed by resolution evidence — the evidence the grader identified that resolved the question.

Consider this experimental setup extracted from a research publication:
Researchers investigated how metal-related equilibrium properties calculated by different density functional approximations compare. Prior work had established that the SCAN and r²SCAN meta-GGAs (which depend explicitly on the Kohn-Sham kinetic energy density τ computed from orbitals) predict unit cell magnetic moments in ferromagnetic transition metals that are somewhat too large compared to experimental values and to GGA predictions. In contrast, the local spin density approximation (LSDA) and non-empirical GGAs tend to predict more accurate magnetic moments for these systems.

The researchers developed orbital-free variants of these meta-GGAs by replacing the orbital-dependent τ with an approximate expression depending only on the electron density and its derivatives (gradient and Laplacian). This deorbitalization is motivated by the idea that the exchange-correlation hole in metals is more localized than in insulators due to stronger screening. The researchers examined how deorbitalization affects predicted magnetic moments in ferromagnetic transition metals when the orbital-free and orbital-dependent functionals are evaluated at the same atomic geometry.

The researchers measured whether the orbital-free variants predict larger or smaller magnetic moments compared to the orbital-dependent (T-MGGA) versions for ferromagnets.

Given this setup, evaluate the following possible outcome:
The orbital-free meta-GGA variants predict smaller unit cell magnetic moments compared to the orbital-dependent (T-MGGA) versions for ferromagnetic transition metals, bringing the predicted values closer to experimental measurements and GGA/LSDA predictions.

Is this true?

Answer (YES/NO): YES